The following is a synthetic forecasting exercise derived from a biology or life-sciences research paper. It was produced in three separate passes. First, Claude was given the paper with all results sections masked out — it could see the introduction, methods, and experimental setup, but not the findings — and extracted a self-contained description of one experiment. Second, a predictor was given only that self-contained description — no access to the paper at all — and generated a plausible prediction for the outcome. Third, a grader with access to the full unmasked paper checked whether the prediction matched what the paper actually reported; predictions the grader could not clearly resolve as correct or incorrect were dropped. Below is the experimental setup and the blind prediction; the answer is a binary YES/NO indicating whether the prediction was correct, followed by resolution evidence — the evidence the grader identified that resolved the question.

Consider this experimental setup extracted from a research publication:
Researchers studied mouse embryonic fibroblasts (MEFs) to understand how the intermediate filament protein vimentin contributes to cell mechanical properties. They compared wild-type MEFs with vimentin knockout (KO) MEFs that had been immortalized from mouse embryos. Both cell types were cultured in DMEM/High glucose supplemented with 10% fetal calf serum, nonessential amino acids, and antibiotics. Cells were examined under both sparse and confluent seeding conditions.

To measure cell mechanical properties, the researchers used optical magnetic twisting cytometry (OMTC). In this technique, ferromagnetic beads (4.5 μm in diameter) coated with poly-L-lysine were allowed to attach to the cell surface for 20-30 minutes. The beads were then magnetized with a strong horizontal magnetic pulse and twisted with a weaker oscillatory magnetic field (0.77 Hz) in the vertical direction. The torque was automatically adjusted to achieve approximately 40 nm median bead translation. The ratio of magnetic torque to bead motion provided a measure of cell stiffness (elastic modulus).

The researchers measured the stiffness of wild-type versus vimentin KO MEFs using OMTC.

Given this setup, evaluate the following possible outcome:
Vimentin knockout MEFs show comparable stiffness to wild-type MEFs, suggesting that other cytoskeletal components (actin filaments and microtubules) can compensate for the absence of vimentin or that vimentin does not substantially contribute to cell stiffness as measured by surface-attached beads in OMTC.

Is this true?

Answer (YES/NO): NO